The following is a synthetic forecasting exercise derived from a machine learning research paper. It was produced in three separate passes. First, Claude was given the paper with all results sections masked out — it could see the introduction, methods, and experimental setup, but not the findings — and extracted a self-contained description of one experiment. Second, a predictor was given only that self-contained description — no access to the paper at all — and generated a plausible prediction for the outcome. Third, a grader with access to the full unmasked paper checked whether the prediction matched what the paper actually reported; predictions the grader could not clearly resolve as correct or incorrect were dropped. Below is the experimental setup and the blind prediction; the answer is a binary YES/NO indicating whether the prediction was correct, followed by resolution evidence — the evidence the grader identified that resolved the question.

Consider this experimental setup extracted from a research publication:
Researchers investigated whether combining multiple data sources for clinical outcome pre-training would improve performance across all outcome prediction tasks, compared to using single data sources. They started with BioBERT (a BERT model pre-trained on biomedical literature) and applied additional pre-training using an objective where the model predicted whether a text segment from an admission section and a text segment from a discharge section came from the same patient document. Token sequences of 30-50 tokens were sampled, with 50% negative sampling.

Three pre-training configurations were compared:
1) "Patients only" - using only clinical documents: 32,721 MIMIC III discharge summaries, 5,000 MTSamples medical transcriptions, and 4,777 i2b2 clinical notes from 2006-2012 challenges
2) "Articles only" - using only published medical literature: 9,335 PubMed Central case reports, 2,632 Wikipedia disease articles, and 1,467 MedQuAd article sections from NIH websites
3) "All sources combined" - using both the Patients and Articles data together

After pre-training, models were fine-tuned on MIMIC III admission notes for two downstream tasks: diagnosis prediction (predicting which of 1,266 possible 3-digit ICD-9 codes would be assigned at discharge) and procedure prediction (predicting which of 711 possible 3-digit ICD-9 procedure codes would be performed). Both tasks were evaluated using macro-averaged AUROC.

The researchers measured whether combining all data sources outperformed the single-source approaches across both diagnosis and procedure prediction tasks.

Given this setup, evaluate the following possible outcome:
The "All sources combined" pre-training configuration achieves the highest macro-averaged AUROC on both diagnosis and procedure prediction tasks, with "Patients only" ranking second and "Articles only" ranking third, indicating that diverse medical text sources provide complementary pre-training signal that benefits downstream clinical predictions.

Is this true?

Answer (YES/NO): NO